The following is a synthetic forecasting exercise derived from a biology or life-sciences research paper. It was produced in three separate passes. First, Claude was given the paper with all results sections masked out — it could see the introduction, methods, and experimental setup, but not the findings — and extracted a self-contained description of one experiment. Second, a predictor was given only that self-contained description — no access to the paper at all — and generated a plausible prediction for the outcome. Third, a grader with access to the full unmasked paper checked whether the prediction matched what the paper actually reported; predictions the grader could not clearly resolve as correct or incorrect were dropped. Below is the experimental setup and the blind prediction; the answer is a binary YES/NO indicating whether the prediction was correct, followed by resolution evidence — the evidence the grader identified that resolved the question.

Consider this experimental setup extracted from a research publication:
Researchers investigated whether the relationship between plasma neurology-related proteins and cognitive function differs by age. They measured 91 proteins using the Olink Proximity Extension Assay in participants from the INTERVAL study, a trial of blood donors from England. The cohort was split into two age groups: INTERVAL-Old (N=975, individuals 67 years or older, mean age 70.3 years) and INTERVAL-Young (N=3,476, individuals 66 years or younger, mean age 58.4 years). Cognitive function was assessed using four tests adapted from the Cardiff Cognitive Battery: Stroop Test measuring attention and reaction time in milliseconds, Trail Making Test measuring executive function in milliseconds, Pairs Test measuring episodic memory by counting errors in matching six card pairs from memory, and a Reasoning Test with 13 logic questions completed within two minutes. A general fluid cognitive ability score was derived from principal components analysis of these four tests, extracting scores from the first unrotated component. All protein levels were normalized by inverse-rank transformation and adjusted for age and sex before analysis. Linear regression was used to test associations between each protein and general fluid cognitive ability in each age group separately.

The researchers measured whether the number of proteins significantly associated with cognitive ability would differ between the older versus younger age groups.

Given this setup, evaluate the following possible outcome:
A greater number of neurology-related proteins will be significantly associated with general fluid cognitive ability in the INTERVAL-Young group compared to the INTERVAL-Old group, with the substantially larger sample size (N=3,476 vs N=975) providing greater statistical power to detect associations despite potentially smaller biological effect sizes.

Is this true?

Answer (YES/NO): NO